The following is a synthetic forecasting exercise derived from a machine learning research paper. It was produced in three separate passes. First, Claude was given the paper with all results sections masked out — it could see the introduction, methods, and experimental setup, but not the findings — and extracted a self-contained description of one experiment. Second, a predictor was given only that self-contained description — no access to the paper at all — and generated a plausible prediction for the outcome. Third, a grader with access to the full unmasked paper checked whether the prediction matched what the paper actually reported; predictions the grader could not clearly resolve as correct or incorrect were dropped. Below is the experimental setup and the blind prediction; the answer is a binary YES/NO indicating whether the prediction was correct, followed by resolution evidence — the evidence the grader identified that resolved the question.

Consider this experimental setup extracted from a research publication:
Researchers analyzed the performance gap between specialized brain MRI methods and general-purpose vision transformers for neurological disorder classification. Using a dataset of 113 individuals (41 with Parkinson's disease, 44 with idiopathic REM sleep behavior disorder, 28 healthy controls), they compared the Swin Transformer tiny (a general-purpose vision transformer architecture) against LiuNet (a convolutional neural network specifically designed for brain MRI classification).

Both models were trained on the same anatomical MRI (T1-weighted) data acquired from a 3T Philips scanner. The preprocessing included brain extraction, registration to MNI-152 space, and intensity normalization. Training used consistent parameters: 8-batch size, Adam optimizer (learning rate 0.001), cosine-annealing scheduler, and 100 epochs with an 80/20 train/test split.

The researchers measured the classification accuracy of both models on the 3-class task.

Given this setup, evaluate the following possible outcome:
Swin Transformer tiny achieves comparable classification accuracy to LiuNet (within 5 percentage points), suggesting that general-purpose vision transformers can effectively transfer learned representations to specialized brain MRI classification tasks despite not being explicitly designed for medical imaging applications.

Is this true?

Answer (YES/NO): NO